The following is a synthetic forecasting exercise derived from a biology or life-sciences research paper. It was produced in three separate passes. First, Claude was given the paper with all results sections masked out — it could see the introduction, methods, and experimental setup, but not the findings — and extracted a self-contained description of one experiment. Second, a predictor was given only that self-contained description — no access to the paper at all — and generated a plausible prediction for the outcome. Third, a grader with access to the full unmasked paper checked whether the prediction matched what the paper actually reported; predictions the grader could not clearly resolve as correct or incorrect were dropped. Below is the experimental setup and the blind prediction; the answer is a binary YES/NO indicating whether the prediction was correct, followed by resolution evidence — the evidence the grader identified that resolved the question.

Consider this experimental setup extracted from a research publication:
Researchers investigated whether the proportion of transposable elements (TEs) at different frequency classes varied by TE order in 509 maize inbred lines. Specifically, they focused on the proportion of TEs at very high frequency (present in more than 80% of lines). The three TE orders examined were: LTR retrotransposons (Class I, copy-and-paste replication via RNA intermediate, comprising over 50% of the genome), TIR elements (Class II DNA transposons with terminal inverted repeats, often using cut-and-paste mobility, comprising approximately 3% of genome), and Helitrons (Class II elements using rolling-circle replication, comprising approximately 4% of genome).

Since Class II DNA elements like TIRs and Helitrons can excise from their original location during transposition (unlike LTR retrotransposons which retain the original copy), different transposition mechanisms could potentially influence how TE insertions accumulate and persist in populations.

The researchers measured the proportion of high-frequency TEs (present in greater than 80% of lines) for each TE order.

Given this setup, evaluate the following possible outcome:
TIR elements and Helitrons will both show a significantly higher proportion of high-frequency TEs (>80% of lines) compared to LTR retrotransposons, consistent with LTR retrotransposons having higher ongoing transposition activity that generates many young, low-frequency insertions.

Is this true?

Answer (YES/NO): YES